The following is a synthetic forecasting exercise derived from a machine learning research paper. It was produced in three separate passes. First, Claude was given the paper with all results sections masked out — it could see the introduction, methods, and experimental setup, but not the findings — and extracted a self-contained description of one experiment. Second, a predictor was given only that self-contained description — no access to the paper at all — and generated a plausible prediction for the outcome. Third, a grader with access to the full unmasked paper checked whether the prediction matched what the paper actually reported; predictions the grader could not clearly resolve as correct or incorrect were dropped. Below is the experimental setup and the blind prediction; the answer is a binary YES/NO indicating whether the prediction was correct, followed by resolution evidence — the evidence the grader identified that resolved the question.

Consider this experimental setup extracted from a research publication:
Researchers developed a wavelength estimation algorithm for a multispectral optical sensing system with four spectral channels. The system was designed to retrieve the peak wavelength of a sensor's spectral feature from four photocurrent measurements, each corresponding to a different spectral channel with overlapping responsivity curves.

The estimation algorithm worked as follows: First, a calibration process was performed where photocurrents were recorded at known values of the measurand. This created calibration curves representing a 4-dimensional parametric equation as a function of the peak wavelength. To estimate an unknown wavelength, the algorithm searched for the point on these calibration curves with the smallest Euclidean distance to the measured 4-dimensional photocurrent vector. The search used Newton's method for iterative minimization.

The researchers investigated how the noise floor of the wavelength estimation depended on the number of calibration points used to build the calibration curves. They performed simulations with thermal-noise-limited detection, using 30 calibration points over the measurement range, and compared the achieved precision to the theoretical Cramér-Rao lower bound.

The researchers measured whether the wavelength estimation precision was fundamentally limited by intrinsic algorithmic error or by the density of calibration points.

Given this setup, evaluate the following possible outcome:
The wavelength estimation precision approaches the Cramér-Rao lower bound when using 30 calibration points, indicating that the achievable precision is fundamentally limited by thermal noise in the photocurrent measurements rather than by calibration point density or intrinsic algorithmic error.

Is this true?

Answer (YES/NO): NO